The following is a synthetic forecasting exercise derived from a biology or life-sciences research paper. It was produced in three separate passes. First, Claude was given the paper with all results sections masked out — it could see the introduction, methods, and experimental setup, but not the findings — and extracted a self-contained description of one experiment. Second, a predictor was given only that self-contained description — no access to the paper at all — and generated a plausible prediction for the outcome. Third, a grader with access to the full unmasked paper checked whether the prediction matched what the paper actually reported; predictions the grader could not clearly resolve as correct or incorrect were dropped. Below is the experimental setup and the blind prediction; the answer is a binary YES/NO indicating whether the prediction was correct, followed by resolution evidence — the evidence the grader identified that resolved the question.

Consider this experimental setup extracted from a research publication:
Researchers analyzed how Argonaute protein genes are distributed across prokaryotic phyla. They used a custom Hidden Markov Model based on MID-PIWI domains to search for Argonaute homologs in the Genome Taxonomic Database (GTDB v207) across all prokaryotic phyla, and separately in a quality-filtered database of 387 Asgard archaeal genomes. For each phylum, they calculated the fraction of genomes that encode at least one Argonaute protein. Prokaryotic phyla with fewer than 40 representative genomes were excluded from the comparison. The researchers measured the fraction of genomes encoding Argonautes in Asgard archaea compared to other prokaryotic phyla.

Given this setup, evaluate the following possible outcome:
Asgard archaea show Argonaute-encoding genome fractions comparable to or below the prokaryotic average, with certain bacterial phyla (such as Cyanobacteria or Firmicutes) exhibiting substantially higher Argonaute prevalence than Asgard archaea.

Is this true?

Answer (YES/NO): NO